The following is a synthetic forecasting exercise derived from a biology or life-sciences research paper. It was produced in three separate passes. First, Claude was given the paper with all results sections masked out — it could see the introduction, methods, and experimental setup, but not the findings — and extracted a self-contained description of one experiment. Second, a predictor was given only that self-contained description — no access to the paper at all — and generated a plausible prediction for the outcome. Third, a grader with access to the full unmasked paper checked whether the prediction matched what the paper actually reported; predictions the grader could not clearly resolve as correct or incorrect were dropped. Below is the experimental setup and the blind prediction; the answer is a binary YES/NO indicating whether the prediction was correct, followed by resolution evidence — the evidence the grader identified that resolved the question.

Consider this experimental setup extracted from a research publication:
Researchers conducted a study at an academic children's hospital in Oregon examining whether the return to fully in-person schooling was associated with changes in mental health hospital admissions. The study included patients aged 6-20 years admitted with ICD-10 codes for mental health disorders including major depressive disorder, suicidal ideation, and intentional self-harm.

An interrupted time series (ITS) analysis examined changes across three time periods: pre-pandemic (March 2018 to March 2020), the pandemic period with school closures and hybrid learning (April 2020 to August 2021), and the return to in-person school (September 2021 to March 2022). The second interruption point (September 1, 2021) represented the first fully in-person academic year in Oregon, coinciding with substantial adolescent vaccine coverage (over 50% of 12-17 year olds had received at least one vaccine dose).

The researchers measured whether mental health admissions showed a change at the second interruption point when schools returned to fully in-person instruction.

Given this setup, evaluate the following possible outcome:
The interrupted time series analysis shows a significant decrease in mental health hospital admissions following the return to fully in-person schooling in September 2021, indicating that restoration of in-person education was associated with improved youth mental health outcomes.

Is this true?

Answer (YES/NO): YES